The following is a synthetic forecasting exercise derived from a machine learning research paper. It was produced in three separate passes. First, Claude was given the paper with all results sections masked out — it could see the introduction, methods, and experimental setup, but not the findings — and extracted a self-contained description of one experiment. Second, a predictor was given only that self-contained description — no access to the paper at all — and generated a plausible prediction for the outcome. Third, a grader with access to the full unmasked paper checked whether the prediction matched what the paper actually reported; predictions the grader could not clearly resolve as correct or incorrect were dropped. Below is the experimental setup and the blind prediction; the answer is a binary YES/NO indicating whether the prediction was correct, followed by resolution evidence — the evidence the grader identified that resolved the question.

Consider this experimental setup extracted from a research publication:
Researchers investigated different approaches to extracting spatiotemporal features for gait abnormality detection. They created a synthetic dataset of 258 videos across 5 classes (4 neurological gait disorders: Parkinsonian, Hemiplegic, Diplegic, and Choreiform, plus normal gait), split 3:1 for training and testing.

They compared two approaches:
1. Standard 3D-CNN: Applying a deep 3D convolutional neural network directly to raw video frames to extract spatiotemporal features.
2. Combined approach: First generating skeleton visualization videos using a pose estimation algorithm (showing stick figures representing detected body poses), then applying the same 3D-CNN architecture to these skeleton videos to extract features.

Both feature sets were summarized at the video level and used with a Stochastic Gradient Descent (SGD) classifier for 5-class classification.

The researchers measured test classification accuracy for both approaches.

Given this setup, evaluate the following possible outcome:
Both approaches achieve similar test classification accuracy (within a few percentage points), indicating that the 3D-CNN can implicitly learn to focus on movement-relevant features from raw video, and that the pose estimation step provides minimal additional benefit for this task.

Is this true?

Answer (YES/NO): NO